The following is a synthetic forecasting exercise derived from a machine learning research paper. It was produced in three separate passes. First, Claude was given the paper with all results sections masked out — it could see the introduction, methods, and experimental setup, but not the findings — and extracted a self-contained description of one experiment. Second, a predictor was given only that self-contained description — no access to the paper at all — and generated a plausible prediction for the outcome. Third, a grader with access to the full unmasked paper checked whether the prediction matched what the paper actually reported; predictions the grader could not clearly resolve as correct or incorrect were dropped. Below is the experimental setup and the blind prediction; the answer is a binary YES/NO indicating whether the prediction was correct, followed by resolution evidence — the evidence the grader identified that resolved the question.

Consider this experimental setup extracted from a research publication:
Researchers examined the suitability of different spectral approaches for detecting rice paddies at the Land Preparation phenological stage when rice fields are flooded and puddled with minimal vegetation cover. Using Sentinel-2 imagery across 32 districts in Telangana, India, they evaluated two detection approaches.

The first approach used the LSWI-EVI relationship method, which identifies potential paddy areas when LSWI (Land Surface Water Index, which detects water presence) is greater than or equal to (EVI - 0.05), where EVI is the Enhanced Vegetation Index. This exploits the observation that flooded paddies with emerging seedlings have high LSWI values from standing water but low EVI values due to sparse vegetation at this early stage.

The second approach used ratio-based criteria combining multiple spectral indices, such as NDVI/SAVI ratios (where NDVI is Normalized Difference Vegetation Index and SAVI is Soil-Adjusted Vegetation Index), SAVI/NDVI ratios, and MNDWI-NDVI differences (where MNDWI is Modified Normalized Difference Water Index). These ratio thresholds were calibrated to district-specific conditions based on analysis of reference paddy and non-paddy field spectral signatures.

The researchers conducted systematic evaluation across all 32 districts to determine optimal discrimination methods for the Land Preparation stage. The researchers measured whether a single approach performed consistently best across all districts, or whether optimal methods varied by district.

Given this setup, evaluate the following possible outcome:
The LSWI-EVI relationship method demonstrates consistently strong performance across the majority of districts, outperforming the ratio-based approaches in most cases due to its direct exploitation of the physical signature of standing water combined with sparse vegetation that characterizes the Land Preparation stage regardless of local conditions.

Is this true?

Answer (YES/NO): NO